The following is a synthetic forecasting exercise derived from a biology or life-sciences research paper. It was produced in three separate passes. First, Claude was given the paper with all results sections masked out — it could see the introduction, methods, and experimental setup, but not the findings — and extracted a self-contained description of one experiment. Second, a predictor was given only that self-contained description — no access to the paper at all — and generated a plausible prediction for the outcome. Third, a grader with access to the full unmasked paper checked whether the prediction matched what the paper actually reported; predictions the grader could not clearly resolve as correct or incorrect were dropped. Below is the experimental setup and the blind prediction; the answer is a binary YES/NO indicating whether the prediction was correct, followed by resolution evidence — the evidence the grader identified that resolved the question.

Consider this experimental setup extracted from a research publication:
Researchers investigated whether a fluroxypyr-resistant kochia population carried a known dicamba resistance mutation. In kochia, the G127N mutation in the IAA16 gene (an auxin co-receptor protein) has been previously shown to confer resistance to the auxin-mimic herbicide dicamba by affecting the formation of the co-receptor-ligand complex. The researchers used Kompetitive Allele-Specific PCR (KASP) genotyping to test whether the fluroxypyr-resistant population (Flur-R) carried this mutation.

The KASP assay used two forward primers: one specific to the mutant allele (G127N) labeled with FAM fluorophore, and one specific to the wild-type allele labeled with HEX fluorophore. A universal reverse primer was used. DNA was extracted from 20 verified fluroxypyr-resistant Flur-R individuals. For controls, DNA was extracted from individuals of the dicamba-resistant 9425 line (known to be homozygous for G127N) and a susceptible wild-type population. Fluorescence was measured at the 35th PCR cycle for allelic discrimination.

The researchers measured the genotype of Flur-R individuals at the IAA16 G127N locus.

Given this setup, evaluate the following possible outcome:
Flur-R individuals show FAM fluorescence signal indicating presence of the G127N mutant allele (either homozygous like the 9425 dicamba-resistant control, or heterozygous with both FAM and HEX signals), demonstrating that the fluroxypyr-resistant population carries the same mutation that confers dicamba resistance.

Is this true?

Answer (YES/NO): NO